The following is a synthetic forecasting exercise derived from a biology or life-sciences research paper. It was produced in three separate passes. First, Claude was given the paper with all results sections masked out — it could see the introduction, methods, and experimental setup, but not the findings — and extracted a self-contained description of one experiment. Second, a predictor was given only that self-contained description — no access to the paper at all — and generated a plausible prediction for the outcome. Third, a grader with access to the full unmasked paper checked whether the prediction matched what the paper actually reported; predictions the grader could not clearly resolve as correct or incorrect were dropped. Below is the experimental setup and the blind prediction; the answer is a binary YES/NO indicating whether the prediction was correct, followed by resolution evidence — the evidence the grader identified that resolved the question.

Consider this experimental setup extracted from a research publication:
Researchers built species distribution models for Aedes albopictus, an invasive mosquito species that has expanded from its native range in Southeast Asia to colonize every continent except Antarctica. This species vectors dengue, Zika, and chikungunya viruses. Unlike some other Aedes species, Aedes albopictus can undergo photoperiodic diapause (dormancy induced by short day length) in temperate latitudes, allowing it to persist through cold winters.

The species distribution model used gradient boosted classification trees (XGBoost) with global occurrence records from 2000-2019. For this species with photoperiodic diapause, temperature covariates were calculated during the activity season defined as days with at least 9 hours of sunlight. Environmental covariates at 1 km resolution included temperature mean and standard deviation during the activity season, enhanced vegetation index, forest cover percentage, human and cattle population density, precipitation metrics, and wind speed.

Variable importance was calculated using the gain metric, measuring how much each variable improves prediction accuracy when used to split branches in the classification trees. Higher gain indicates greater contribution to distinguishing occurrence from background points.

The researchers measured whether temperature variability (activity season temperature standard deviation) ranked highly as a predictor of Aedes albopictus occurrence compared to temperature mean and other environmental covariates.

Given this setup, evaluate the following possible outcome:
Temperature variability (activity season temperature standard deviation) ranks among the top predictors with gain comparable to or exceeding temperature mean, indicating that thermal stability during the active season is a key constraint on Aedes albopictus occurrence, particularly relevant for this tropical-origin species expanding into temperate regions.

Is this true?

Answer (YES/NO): NO